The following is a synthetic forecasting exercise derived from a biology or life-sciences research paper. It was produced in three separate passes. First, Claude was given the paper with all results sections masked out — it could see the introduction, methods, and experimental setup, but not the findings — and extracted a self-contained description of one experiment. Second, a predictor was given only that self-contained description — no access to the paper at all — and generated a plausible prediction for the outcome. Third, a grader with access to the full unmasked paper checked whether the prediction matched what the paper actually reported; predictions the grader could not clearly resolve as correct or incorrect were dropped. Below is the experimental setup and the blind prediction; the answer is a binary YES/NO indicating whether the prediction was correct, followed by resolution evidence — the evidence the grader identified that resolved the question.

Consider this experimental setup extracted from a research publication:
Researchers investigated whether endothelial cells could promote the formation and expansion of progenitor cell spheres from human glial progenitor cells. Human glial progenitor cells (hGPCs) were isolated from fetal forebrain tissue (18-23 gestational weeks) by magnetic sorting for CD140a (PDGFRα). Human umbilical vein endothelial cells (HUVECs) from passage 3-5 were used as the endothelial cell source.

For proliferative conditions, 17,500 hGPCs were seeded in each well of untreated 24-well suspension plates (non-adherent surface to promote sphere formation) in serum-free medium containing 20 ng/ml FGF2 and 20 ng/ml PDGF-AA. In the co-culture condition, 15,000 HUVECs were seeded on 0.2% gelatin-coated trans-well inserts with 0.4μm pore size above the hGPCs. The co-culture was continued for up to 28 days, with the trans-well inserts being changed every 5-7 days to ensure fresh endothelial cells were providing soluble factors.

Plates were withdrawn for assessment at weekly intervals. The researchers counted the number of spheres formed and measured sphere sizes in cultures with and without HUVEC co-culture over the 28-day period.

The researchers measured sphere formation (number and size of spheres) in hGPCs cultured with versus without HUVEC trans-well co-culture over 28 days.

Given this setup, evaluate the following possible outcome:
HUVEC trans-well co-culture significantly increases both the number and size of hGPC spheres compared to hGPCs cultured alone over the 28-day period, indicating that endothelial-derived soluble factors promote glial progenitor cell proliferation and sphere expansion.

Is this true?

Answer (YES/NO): YES